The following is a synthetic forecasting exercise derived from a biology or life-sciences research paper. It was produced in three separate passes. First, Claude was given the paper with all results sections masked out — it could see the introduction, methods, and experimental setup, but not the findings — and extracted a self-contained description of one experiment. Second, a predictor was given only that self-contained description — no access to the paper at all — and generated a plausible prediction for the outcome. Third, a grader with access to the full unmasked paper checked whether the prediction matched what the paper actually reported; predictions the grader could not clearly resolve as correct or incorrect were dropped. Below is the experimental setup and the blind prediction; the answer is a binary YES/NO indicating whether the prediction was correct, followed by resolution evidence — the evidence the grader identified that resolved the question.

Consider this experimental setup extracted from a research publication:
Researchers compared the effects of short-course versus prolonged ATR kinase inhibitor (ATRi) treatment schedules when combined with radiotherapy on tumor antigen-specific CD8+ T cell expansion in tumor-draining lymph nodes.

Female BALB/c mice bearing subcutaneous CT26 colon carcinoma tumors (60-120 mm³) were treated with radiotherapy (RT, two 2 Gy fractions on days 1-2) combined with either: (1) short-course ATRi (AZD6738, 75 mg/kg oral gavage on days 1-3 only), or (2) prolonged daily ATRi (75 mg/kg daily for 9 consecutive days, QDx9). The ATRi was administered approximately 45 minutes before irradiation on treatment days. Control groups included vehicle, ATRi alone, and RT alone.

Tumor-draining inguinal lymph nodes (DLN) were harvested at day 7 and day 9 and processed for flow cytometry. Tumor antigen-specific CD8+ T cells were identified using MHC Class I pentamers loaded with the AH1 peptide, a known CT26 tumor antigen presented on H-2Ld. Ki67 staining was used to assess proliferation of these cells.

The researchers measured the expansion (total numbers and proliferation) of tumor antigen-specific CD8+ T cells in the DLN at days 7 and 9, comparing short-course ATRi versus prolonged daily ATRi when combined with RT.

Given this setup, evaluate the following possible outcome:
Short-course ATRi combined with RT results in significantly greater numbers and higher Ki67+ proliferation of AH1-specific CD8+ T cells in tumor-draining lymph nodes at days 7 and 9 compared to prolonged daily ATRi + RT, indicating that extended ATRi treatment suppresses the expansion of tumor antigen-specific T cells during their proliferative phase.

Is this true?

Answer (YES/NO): NO